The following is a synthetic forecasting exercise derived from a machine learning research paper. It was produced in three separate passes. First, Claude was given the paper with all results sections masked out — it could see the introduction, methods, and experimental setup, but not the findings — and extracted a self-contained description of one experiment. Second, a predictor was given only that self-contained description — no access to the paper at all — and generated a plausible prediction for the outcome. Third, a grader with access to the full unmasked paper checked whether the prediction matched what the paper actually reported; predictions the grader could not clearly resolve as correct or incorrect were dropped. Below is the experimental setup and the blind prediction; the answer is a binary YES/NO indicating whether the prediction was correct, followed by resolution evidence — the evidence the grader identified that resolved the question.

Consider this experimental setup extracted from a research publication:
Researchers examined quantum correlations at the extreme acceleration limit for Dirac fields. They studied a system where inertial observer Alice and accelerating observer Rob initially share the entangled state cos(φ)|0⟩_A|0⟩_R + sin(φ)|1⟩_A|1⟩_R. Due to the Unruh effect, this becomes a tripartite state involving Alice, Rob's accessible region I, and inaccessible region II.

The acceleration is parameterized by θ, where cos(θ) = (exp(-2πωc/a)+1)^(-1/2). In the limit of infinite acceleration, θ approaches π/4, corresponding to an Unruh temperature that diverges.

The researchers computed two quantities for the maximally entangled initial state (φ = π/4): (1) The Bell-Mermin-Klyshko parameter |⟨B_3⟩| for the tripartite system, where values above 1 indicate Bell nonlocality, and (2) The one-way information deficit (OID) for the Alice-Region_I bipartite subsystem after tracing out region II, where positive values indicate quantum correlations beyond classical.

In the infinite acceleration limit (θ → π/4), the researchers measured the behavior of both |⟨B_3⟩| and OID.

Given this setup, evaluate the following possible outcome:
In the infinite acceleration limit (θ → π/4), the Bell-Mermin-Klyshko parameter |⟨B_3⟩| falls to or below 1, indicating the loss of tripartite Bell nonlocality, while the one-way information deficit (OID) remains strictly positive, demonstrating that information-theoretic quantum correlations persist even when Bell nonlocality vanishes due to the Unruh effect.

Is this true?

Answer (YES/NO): NO